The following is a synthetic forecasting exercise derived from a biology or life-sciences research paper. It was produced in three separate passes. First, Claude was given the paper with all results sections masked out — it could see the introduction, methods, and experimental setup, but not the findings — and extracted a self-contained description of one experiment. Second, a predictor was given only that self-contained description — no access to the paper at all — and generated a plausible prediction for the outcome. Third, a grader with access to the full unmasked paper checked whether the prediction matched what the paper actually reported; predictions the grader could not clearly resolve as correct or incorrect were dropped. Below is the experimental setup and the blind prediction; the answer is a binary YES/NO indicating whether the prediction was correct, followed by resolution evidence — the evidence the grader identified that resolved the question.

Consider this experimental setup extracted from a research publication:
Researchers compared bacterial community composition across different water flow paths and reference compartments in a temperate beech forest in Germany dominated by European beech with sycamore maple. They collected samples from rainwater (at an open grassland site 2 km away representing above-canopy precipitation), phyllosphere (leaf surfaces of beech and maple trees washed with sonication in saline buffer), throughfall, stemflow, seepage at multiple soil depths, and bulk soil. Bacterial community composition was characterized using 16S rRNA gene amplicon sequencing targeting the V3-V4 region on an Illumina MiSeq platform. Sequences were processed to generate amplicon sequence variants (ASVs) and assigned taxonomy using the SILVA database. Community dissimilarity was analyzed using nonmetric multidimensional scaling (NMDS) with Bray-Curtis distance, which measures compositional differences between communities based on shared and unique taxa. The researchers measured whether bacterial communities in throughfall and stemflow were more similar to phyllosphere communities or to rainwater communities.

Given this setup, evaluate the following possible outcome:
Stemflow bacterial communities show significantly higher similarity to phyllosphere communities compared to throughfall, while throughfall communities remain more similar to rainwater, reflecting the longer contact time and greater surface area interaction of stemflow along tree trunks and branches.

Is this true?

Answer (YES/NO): NO